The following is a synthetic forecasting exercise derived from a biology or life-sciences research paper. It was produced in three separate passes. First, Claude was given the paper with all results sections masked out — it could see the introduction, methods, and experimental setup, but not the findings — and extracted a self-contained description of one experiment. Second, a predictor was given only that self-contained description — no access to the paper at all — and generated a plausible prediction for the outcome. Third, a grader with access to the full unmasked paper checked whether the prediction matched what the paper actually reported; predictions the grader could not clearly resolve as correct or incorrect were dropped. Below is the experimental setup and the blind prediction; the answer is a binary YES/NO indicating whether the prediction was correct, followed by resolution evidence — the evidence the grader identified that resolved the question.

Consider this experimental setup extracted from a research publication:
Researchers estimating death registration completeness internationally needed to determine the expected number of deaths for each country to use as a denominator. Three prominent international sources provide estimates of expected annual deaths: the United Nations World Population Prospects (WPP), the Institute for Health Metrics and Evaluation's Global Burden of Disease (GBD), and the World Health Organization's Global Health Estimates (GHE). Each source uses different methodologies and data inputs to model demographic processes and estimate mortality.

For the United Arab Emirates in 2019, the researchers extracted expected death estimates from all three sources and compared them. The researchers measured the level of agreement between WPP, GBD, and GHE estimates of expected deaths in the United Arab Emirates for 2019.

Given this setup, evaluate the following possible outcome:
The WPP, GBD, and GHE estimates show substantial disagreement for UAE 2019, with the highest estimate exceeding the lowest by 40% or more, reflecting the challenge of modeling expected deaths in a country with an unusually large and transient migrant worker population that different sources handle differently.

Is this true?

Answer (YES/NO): YES